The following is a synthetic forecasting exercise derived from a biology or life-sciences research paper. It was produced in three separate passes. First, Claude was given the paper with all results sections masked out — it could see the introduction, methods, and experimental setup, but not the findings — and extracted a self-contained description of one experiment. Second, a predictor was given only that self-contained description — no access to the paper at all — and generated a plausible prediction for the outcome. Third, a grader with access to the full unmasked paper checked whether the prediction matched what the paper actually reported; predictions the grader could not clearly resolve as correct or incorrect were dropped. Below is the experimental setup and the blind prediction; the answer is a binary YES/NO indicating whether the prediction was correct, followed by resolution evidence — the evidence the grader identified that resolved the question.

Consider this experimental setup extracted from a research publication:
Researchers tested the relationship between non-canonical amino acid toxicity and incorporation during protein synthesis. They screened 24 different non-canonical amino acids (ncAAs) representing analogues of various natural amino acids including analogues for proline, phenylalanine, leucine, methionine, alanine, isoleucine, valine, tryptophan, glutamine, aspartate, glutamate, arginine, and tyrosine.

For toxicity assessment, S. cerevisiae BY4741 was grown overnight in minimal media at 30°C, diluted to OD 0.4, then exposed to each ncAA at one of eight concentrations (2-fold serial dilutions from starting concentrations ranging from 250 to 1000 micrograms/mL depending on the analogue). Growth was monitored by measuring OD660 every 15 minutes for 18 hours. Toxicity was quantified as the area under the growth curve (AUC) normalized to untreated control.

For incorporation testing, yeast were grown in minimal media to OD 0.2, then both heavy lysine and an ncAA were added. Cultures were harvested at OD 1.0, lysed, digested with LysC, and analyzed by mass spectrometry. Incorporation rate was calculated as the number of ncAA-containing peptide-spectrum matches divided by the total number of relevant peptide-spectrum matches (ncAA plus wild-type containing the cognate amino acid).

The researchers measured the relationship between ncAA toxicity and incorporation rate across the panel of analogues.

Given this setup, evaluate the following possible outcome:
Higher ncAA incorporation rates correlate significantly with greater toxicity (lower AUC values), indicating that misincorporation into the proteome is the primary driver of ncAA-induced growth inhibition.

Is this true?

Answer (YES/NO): NO